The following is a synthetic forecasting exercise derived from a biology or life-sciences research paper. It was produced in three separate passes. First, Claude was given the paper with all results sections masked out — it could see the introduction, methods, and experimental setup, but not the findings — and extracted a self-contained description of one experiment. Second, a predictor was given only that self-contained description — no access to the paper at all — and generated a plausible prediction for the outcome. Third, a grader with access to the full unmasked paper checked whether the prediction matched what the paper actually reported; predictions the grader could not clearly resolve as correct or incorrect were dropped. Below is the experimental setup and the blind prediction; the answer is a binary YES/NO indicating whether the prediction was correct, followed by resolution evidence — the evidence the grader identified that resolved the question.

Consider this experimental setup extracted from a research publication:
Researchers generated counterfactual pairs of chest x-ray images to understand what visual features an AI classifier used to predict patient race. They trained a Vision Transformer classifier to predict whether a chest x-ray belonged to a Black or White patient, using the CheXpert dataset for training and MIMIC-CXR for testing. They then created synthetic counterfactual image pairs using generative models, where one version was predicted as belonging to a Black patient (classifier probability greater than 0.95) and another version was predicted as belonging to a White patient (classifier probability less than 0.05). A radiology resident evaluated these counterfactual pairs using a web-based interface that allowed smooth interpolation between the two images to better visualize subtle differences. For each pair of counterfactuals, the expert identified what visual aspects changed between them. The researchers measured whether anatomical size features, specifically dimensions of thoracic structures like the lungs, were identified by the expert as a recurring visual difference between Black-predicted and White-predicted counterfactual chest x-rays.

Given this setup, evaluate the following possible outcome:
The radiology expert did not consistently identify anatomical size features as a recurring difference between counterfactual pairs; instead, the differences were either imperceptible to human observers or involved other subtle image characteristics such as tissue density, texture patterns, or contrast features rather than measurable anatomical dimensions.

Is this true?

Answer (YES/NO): NO